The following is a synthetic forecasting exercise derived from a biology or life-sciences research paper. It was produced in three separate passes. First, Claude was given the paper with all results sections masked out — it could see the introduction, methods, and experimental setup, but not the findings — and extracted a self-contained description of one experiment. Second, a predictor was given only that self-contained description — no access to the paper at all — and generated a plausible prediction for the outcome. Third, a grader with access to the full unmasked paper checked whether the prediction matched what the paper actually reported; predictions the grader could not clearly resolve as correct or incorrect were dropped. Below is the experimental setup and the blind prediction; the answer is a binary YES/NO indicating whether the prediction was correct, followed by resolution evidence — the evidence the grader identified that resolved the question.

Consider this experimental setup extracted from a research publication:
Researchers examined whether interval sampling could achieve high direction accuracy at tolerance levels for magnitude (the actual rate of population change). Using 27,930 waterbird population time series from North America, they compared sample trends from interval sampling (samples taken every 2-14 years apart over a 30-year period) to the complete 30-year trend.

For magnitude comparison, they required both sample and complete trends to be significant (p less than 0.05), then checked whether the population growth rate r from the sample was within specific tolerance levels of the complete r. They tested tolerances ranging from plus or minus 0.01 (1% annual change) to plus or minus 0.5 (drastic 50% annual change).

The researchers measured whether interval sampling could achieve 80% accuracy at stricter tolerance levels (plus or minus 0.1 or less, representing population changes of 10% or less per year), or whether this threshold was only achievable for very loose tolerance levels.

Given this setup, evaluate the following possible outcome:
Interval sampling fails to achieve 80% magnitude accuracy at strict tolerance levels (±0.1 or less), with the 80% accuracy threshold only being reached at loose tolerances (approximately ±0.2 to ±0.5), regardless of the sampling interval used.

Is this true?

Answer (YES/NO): YES